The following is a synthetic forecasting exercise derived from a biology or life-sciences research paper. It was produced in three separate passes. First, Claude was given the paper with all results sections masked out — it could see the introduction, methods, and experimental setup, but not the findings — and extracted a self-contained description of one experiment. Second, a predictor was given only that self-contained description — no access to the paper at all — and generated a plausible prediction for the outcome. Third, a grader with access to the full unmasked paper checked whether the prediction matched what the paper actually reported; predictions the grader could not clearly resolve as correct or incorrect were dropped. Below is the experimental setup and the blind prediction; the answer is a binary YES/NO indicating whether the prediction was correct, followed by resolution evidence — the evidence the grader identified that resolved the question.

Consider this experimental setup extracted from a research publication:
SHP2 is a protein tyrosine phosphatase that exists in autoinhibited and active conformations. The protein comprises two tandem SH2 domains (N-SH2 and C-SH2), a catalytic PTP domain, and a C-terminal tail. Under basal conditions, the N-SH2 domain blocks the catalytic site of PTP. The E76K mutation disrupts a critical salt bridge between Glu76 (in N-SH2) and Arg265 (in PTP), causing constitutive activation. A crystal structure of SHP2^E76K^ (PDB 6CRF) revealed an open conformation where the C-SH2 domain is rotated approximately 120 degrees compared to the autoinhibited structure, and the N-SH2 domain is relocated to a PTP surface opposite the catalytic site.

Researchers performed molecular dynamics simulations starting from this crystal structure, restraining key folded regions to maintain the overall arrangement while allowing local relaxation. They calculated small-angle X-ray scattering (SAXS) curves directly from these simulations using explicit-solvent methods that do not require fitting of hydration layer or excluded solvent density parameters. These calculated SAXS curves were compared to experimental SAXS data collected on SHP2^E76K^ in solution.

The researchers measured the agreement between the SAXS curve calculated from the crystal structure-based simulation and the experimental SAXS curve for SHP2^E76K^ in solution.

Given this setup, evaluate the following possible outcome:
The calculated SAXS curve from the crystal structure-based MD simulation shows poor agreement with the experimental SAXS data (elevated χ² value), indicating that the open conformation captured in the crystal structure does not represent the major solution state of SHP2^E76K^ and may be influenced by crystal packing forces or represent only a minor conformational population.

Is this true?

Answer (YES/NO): YES